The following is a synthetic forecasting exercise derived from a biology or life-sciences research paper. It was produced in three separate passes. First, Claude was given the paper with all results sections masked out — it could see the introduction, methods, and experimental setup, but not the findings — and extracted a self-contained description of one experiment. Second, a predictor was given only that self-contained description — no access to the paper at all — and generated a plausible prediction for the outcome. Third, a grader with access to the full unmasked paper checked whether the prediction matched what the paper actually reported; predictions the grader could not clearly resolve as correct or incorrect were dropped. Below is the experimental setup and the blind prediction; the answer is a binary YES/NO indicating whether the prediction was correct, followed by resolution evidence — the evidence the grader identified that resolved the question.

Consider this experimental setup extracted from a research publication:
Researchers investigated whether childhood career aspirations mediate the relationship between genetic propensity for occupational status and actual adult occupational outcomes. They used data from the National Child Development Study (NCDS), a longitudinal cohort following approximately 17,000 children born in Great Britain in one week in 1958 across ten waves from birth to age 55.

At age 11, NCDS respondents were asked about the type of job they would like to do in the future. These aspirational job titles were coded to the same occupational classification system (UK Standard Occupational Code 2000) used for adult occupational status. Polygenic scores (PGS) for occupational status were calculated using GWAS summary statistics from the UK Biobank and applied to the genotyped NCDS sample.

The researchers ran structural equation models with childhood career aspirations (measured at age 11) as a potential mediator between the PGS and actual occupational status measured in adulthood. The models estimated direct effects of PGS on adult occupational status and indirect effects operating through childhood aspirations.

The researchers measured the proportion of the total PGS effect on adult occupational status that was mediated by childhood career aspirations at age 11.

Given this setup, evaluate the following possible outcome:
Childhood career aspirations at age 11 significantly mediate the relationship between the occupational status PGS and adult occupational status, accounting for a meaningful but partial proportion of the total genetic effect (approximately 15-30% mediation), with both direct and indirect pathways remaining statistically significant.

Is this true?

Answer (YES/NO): NO